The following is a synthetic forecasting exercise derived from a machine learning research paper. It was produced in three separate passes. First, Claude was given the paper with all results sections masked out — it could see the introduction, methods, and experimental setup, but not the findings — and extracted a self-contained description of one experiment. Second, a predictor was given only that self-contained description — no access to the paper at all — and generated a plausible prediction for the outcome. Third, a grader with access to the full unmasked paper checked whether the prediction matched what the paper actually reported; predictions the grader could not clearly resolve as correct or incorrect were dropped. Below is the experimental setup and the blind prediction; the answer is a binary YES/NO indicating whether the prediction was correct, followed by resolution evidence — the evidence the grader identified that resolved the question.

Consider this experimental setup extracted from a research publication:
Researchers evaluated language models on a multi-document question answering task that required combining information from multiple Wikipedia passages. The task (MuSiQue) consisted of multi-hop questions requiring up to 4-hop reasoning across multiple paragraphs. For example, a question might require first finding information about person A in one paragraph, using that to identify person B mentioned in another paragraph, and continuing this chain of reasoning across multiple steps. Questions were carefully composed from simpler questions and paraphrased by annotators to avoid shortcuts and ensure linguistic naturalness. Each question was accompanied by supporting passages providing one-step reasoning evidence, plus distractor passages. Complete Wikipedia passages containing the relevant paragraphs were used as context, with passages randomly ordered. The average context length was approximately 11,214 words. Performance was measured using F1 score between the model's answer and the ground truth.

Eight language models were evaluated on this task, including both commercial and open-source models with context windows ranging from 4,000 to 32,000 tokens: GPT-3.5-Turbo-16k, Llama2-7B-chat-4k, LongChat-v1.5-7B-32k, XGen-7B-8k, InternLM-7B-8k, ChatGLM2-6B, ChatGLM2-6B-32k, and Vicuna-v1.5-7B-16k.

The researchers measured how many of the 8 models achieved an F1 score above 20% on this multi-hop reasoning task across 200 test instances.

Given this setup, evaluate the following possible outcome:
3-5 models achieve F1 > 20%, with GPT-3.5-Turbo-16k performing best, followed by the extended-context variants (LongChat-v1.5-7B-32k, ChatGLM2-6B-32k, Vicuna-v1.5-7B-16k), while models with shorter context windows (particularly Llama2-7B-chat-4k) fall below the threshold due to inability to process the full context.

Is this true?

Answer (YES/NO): NO